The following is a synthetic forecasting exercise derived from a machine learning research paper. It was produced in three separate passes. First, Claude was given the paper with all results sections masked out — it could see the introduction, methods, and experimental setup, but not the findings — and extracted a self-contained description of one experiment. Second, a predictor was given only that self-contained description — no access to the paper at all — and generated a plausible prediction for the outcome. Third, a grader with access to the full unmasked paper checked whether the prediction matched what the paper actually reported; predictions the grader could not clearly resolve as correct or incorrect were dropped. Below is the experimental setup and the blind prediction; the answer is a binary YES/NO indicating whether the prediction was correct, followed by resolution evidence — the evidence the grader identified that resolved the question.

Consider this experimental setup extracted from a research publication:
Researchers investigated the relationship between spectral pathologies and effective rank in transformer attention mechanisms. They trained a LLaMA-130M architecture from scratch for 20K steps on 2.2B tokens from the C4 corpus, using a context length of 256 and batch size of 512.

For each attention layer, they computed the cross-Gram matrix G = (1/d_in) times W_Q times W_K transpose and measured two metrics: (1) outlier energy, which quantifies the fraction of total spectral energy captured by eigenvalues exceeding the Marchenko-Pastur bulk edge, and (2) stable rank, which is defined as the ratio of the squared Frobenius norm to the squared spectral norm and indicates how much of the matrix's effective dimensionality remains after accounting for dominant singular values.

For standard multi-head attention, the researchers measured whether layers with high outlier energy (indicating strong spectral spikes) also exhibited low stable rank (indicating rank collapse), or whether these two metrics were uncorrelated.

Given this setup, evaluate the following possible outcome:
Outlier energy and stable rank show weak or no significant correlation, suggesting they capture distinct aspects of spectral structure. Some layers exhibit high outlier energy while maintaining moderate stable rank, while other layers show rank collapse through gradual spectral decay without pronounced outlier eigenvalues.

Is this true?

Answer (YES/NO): NO